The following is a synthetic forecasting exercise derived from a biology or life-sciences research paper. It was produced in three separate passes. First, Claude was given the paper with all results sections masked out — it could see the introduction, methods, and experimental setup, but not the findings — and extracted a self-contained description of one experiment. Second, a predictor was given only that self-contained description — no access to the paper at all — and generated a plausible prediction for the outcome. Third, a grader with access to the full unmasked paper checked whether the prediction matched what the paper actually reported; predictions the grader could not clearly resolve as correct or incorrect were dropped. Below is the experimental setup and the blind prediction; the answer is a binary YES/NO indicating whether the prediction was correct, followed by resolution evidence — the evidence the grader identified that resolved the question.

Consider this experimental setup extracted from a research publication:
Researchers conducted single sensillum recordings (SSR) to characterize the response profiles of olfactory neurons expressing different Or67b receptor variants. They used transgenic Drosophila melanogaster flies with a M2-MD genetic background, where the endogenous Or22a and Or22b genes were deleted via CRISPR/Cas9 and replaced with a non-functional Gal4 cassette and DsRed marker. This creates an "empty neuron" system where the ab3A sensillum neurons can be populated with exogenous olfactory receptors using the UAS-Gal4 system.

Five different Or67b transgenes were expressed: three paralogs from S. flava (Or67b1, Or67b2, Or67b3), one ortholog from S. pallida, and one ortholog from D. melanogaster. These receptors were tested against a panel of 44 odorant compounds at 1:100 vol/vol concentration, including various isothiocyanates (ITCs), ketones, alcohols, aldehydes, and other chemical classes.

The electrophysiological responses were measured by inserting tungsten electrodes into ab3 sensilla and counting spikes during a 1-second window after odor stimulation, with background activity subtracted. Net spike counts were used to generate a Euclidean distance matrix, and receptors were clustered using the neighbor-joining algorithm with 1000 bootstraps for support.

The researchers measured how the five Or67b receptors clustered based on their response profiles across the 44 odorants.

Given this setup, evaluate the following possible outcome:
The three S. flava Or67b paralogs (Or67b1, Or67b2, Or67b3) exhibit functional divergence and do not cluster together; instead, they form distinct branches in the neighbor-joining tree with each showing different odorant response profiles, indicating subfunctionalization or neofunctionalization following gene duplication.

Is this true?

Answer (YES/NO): NO